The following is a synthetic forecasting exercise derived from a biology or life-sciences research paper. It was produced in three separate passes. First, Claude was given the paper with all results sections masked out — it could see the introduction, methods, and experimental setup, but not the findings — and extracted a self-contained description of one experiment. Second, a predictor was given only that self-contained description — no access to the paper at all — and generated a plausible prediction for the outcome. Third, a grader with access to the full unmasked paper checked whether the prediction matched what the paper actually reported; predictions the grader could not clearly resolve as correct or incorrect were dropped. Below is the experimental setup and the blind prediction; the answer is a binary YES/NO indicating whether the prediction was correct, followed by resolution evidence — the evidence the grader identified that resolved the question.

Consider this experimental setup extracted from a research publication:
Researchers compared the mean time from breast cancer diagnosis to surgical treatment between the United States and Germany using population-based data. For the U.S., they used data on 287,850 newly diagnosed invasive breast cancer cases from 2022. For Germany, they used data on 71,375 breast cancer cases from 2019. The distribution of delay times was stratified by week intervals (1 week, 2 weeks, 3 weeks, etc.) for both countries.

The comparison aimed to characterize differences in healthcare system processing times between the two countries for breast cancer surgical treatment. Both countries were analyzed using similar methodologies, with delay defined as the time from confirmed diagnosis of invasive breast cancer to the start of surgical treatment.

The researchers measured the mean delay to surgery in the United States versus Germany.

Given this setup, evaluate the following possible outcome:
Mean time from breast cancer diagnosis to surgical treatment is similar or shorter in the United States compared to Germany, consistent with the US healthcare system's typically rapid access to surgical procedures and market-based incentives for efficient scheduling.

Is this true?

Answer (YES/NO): NO